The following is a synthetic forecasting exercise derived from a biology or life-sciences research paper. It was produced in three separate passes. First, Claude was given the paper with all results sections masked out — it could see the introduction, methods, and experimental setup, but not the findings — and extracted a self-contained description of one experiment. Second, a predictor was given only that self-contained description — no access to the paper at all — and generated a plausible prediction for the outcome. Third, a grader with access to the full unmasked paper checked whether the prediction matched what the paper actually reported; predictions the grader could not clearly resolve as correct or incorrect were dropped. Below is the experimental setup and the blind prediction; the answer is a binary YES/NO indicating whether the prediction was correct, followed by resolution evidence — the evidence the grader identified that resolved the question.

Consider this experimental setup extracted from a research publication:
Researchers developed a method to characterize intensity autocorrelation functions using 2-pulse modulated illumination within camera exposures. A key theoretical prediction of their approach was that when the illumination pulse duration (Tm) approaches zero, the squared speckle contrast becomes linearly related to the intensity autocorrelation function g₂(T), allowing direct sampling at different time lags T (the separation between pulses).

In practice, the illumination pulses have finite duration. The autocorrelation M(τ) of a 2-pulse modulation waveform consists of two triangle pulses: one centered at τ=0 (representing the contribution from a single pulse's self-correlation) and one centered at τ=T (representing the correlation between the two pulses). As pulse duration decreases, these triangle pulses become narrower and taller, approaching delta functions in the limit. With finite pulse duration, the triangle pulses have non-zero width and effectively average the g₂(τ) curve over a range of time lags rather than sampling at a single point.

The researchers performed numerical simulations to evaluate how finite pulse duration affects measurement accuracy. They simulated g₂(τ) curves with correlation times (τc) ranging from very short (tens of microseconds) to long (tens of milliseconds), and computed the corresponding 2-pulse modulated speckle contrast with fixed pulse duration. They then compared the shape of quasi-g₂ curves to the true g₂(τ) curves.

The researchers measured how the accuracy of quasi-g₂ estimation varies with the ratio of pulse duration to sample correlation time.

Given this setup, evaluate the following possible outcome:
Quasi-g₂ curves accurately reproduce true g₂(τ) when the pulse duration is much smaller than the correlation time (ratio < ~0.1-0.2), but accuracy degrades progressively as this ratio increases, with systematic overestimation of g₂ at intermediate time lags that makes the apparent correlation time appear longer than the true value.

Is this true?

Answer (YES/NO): NO